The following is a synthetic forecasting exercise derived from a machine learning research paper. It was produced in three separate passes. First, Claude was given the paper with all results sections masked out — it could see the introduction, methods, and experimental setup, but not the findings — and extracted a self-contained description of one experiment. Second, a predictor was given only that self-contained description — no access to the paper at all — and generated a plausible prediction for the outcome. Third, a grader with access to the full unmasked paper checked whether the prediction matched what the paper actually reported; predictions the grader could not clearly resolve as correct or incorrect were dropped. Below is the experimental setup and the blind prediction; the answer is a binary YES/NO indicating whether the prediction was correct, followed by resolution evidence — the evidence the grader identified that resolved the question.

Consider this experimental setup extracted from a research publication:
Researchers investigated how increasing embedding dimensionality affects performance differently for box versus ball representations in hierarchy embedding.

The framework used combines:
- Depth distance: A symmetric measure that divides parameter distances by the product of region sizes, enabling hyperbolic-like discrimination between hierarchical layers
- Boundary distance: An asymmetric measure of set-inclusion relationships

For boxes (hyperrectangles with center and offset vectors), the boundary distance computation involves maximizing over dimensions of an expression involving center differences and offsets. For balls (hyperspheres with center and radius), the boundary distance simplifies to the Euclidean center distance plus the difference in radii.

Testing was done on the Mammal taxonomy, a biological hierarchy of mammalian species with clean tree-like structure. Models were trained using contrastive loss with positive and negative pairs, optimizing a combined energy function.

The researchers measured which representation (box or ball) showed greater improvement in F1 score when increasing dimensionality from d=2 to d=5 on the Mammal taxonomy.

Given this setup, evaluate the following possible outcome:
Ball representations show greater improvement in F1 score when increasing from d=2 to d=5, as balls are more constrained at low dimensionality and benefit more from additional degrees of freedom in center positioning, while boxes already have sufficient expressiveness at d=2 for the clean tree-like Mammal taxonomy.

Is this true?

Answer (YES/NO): NO